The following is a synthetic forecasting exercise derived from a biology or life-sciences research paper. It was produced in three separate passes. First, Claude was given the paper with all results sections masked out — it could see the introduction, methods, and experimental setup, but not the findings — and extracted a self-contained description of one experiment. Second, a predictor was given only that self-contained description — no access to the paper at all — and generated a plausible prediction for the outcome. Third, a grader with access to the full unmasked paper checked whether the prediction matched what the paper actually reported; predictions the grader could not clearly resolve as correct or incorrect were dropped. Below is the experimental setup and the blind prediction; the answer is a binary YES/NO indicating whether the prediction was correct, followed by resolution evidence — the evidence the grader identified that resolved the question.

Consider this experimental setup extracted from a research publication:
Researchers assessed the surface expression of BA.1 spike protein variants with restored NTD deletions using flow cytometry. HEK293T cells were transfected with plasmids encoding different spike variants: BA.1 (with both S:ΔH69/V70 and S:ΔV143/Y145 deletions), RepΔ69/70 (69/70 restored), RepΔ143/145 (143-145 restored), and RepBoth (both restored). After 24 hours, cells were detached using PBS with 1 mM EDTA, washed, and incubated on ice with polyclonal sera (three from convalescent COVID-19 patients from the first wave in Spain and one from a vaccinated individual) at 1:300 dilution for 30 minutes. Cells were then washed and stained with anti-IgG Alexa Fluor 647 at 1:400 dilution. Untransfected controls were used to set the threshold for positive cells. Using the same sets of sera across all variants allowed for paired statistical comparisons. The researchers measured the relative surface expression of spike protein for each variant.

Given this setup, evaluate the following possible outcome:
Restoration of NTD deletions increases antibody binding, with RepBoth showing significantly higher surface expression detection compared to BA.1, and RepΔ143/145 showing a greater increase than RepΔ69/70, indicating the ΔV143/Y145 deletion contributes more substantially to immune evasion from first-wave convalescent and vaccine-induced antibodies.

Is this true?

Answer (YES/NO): NO